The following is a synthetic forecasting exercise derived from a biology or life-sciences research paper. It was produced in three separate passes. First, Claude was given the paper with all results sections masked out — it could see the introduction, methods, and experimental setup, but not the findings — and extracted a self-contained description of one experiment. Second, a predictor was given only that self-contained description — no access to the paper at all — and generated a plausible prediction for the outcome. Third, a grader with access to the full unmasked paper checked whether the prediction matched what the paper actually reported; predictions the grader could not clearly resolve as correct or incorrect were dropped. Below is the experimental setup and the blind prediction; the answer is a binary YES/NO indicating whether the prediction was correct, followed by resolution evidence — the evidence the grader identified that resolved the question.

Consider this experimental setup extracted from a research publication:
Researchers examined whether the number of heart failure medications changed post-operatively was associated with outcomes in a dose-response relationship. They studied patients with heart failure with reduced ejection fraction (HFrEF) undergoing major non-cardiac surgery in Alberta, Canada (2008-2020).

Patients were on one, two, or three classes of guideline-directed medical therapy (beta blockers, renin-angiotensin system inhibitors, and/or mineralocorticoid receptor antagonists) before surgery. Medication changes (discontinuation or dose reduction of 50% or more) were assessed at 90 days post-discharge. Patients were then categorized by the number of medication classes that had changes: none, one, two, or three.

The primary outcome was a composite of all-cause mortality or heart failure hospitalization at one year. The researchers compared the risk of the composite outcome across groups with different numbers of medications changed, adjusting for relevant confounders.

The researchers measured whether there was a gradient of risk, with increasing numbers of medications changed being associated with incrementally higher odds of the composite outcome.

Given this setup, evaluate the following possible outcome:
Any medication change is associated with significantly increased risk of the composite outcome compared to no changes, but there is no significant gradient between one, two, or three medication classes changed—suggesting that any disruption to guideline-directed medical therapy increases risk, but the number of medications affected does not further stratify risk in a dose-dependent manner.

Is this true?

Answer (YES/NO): NO